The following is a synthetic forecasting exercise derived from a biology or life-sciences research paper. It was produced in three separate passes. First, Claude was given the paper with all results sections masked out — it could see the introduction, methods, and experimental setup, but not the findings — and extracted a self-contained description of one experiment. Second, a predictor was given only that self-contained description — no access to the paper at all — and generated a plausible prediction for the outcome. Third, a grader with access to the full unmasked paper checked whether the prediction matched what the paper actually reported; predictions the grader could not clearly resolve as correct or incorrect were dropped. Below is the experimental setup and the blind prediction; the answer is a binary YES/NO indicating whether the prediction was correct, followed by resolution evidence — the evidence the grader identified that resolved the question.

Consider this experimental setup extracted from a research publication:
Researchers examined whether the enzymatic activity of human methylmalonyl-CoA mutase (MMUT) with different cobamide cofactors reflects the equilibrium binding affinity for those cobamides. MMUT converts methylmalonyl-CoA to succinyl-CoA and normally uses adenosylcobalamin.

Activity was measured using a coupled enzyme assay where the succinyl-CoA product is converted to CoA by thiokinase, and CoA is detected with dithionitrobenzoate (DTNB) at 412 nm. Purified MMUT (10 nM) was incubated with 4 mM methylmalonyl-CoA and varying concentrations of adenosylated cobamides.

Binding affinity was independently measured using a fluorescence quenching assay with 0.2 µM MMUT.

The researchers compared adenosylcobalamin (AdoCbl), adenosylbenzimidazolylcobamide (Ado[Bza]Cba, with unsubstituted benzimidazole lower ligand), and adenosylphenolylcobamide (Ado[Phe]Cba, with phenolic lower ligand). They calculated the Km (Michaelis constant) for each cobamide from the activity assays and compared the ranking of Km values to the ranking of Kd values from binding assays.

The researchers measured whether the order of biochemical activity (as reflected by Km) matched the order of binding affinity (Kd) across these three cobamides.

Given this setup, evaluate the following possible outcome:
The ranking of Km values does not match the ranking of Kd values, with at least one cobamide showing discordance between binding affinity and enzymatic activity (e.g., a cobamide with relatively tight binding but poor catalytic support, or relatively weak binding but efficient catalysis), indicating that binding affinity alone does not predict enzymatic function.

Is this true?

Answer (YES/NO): YES